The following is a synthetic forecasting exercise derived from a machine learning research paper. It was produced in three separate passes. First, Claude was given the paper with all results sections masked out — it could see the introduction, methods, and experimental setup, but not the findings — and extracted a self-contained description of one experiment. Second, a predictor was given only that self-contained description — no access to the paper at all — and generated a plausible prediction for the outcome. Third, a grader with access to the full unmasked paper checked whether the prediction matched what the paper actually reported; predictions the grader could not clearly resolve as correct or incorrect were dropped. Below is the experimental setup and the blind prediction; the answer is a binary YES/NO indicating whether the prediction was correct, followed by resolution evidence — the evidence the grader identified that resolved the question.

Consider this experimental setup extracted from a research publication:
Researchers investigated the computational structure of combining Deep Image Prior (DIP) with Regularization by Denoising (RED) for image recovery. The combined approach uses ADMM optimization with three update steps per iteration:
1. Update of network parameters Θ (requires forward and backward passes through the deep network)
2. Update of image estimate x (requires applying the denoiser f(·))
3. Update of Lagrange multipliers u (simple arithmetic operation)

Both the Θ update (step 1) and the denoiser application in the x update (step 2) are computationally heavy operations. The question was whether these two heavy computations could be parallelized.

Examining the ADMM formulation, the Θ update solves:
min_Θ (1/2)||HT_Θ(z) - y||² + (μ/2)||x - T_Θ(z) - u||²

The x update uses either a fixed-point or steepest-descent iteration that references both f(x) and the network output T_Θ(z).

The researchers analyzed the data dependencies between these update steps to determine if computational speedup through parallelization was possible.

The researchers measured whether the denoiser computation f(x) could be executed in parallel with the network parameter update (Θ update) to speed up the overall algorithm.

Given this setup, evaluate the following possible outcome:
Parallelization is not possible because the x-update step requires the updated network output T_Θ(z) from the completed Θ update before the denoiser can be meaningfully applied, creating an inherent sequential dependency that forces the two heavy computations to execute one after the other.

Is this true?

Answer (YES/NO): NO